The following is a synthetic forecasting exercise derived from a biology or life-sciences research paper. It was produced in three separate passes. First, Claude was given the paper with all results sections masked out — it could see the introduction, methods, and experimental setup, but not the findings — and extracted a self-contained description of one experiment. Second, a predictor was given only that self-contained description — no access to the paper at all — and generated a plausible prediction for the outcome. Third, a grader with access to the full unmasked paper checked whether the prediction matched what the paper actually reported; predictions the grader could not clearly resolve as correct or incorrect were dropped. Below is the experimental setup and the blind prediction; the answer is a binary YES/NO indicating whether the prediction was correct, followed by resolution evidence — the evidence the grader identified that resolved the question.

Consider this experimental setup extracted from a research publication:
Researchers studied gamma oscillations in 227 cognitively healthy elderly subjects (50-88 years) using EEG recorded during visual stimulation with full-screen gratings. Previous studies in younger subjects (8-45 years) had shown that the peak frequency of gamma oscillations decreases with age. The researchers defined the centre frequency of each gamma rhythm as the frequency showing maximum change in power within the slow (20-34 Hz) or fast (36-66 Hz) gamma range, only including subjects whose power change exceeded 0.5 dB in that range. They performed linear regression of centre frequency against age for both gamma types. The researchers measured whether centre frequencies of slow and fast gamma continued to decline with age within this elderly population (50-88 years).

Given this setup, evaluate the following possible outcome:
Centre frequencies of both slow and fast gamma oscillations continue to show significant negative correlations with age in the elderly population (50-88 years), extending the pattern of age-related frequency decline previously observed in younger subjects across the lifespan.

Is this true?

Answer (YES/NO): YES